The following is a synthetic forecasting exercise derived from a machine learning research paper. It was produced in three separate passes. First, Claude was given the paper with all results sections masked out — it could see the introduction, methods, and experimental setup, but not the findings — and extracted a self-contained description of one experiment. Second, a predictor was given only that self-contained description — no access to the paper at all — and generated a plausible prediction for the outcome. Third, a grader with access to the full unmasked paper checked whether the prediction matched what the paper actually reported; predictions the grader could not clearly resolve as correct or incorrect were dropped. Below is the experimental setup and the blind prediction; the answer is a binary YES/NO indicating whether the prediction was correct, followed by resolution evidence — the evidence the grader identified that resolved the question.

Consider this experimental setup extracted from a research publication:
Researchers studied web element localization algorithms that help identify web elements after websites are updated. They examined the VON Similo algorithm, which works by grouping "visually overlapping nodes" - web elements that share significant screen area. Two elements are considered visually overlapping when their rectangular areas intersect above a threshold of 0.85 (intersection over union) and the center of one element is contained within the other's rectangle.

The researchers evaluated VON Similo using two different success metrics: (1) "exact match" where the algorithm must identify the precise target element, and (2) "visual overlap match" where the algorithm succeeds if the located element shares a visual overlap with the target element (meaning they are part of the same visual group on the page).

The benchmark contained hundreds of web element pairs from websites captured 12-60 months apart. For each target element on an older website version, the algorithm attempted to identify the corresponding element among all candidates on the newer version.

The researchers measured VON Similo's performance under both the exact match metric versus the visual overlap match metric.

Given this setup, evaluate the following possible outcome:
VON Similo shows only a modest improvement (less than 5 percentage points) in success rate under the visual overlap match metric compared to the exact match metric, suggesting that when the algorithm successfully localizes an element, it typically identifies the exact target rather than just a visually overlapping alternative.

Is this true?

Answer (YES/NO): NO